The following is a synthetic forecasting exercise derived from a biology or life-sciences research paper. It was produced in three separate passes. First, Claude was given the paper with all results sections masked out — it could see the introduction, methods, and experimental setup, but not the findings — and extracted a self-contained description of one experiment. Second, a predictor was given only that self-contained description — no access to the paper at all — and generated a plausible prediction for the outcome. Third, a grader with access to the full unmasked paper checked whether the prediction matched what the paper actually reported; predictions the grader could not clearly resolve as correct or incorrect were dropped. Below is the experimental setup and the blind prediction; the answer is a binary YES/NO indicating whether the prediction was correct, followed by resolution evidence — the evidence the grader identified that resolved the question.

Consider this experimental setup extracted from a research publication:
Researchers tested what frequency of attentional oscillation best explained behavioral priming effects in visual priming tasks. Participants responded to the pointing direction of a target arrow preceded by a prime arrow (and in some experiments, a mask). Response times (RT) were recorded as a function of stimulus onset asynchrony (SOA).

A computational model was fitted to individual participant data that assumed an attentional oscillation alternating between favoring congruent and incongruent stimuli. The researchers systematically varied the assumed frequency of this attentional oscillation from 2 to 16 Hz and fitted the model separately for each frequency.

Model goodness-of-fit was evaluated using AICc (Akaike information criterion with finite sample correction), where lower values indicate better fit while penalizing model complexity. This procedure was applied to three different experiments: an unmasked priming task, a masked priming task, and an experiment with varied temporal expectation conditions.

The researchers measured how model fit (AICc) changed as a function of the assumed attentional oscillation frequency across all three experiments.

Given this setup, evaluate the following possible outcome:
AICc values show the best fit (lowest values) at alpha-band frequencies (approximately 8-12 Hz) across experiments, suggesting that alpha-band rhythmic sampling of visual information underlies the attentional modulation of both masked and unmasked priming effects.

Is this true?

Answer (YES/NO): NO